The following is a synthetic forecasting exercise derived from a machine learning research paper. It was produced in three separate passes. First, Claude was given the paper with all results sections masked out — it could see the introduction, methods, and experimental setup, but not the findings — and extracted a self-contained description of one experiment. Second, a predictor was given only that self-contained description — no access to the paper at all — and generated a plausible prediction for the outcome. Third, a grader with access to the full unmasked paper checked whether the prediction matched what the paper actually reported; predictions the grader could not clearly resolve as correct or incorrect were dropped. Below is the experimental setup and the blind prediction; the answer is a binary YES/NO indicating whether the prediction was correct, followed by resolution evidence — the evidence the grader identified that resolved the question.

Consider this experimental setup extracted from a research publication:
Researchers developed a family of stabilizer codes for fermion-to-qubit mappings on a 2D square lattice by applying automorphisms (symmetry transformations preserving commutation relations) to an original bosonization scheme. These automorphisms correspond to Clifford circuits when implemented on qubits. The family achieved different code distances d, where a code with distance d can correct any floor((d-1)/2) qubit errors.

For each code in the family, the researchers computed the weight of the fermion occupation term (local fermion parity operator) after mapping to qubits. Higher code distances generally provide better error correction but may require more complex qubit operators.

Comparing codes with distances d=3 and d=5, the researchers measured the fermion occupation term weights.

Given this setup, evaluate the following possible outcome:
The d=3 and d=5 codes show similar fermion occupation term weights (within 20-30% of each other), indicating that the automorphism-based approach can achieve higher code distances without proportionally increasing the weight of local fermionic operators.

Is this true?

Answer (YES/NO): NO